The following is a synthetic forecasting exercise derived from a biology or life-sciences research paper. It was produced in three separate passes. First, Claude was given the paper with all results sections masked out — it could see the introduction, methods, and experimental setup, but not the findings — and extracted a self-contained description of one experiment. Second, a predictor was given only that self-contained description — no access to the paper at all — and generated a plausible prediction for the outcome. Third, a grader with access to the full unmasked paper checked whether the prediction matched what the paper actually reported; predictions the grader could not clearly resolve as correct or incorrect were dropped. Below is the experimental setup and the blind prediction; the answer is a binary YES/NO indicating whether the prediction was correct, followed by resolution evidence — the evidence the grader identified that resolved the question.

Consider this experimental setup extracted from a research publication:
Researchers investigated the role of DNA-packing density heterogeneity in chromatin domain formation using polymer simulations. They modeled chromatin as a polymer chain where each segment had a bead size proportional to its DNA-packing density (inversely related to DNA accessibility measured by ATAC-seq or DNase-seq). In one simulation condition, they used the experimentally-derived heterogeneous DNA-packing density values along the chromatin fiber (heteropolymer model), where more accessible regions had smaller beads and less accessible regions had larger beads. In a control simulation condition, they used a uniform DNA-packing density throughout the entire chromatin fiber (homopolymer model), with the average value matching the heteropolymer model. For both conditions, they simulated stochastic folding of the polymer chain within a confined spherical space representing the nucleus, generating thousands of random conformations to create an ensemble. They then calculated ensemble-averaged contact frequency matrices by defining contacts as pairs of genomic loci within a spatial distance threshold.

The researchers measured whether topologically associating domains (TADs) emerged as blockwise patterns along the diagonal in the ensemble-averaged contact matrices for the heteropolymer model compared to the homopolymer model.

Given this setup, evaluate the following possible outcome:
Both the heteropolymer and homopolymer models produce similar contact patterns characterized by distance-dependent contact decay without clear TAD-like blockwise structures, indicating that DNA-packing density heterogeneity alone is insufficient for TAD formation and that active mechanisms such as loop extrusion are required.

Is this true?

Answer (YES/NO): NO